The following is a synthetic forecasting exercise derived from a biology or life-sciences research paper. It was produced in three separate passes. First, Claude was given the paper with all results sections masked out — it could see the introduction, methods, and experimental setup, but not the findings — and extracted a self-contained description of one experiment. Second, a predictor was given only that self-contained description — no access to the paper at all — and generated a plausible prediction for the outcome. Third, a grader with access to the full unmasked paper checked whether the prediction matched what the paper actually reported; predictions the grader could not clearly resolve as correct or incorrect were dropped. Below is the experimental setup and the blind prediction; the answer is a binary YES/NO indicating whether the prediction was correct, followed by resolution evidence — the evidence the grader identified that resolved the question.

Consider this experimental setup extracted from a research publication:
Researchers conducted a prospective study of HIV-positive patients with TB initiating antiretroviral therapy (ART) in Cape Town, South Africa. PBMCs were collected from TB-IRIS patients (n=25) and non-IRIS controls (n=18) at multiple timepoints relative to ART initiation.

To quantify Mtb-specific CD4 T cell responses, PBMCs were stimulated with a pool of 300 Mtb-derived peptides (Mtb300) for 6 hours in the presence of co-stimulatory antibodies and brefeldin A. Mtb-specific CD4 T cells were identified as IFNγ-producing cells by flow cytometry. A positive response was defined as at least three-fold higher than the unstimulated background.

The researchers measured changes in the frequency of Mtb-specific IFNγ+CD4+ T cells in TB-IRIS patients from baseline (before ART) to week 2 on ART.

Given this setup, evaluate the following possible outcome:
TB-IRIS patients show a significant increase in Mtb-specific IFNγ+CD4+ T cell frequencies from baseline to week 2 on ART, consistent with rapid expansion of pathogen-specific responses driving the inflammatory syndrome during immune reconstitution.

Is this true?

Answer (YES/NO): YES